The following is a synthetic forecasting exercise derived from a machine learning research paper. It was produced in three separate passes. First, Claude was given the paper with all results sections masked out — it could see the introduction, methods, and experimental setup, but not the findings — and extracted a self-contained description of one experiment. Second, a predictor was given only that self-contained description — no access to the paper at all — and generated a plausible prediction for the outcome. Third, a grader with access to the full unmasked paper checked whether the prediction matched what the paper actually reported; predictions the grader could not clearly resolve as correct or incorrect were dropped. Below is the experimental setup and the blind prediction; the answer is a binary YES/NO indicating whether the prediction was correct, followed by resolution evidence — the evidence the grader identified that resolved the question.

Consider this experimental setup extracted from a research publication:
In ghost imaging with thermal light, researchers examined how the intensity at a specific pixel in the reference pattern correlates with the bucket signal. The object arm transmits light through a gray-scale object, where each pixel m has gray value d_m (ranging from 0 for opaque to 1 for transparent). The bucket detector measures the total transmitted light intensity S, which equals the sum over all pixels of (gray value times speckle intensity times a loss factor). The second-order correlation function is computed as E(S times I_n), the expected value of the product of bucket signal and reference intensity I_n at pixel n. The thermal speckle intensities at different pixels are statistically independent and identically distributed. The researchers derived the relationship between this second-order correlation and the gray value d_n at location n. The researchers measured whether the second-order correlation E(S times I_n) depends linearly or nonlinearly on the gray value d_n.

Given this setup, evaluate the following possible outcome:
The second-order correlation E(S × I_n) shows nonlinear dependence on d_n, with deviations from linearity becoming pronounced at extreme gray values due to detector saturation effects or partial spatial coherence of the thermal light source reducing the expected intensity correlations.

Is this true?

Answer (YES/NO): NO